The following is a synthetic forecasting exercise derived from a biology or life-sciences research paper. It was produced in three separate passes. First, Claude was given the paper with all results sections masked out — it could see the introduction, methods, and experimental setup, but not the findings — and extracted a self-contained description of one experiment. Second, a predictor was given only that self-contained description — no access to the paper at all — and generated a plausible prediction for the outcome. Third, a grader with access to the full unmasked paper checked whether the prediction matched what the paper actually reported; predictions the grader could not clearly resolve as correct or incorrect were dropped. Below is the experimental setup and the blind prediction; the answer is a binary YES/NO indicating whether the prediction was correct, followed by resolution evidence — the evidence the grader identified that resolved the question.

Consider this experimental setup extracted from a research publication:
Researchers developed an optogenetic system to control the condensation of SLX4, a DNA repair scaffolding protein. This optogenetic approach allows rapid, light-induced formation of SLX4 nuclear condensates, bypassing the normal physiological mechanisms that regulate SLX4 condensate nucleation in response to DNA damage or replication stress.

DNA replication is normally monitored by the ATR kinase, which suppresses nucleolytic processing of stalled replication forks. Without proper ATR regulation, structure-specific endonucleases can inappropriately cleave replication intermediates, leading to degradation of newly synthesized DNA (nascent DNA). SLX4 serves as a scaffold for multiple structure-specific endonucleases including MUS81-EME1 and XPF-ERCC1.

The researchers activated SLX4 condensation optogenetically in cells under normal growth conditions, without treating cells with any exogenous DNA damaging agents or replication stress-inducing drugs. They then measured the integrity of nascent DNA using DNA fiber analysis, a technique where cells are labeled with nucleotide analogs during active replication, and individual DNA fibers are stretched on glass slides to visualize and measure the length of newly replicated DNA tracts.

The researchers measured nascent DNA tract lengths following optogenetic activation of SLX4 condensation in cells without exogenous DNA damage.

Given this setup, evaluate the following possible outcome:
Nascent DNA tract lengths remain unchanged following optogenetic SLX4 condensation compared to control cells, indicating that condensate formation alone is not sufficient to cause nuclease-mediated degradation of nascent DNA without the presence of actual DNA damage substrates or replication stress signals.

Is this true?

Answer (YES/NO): NO